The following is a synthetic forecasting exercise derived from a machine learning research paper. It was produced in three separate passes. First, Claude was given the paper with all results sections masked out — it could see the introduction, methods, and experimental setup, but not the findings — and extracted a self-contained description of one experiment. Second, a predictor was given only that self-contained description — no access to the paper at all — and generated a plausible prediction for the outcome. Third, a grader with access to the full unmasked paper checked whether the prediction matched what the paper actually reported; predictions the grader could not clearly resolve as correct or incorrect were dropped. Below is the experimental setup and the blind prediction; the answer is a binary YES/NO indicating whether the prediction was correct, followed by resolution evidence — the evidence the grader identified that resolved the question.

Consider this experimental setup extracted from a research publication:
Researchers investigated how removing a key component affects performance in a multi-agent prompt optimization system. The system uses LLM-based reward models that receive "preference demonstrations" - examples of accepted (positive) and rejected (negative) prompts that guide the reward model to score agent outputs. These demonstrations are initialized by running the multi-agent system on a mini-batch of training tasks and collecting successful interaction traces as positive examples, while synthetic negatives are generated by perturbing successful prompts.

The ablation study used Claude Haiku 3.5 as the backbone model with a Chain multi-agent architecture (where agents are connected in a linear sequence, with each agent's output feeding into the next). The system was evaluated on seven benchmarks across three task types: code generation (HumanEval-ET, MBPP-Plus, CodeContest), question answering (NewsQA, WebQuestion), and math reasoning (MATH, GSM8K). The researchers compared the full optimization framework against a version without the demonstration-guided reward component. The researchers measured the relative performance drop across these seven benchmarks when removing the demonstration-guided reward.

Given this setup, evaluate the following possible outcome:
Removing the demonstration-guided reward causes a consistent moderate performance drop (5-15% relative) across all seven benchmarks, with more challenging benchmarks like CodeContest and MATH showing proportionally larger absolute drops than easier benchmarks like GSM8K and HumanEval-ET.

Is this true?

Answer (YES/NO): NO